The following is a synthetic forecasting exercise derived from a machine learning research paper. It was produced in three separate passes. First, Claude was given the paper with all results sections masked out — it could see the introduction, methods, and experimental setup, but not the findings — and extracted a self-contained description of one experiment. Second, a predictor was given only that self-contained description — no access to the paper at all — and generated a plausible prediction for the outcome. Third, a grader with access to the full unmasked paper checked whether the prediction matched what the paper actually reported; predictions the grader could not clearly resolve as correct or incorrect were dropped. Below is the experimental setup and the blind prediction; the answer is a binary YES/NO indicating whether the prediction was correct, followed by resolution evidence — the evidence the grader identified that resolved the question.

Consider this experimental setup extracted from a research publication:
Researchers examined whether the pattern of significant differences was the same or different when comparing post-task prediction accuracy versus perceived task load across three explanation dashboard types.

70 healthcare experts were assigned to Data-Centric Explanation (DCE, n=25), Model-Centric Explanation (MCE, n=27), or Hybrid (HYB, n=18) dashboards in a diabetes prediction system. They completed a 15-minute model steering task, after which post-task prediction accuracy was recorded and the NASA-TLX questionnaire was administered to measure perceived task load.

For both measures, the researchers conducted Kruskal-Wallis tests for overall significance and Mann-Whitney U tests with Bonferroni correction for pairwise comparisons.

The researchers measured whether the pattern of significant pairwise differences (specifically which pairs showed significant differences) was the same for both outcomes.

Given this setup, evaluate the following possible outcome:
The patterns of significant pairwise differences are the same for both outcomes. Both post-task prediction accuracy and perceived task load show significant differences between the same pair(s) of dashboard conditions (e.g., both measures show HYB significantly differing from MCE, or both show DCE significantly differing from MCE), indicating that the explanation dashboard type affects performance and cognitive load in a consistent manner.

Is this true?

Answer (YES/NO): YES